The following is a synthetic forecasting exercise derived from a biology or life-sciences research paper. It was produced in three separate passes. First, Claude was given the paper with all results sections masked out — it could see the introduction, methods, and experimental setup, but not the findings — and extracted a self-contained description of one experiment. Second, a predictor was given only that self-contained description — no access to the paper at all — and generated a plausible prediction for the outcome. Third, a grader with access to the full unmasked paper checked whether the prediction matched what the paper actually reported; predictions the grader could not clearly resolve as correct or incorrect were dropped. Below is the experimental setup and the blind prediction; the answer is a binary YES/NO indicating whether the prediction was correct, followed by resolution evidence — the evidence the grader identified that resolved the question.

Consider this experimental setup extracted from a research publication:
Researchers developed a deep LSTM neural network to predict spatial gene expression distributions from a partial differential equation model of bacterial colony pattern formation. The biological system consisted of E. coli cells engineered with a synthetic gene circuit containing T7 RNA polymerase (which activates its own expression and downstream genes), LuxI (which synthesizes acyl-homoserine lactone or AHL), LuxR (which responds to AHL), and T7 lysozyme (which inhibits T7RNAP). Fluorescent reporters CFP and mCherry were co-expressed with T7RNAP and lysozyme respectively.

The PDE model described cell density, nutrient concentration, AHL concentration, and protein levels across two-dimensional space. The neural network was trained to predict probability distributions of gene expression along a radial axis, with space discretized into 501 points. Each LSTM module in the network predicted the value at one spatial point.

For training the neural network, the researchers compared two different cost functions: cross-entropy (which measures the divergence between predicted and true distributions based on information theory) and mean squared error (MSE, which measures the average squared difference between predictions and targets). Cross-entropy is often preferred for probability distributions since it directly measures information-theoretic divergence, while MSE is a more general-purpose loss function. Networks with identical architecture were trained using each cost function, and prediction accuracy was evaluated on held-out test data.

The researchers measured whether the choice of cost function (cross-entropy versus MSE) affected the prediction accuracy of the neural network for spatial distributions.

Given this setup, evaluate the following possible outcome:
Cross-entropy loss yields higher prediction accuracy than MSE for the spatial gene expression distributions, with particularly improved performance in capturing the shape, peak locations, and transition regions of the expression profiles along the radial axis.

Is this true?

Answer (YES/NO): NO